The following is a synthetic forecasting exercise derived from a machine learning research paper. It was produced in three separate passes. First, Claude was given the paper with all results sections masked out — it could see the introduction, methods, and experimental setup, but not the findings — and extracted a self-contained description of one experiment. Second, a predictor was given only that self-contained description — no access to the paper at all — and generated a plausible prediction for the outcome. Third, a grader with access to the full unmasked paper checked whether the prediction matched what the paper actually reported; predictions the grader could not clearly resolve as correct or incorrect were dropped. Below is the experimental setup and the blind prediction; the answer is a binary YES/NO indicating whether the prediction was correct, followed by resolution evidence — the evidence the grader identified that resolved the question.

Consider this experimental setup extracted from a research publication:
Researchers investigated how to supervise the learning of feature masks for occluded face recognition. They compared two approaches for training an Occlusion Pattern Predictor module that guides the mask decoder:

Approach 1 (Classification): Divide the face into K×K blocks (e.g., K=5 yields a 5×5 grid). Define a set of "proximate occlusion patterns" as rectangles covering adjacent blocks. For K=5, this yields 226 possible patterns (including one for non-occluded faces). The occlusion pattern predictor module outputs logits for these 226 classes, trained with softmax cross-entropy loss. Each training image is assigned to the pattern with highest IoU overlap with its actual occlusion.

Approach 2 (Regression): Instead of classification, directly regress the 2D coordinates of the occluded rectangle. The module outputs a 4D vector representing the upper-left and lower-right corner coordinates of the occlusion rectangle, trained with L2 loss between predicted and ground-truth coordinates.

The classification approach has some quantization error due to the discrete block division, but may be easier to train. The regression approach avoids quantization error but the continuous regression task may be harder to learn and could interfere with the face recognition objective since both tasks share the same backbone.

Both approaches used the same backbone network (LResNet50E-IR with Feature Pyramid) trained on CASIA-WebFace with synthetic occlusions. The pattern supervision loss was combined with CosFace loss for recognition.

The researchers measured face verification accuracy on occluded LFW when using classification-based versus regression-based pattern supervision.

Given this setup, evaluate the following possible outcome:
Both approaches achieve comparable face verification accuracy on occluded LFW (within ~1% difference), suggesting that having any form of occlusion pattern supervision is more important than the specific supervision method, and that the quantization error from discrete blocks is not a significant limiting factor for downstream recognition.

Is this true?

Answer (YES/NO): NO